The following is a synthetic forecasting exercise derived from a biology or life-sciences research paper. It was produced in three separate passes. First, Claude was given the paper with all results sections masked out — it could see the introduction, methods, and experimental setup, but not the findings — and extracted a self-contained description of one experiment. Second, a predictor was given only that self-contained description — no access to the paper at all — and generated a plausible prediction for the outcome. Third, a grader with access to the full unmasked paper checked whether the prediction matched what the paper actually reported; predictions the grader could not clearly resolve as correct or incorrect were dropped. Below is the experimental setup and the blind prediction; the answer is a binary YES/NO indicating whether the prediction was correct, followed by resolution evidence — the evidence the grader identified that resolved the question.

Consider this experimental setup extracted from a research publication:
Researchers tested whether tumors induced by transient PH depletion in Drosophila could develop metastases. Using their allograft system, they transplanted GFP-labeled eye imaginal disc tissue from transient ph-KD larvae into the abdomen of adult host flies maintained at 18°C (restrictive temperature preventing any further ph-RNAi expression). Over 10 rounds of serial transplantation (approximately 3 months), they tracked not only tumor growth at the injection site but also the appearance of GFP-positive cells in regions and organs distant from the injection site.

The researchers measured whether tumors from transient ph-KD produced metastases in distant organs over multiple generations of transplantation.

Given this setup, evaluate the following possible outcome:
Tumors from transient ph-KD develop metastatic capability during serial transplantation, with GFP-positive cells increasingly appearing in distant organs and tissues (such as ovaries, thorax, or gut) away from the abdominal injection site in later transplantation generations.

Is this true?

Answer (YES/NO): YES